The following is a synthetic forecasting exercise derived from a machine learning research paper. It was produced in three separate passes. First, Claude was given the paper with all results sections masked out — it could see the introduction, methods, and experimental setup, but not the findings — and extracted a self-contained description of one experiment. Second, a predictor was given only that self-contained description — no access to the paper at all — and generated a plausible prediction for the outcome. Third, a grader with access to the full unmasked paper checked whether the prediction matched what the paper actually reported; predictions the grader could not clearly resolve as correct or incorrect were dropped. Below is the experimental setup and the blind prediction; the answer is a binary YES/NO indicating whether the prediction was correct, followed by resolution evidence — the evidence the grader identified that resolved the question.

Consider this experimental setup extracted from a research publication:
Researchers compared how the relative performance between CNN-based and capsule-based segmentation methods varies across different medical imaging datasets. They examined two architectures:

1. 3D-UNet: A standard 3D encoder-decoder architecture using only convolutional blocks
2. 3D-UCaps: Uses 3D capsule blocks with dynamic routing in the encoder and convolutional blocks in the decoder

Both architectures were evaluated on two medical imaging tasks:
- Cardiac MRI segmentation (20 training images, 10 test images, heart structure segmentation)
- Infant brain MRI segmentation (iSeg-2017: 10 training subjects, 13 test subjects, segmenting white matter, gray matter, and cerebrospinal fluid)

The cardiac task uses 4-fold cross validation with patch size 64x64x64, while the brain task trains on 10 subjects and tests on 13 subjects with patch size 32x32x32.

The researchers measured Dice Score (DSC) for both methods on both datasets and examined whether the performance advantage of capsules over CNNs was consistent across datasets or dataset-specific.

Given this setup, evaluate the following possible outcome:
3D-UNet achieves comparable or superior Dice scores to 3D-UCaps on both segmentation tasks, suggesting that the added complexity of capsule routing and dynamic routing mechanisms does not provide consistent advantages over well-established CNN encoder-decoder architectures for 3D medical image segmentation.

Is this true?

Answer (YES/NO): NO